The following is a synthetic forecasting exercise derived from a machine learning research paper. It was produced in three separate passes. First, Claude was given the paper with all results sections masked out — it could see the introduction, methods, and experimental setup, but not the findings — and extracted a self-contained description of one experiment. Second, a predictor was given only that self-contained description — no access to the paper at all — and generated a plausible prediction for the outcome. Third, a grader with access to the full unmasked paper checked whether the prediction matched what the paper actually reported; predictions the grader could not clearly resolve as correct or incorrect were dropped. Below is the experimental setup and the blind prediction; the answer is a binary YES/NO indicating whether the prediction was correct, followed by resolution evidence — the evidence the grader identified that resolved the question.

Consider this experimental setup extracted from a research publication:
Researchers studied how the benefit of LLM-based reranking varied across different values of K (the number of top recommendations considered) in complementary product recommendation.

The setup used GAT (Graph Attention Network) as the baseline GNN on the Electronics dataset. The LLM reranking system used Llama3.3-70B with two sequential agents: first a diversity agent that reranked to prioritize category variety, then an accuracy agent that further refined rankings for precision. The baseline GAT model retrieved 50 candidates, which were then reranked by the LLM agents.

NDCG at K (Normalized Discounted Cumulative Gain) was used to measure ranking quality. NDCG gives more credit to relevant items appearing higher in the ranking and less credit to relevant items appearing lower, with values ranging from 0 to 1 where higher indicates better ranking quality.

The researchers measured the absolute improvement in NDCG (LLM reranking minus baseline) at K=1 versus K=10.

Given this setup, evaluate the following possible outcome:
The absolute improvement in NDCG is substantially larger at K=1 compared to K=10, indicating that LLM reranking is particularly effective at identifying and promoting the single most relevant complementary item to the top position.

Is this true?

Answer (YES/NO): YES